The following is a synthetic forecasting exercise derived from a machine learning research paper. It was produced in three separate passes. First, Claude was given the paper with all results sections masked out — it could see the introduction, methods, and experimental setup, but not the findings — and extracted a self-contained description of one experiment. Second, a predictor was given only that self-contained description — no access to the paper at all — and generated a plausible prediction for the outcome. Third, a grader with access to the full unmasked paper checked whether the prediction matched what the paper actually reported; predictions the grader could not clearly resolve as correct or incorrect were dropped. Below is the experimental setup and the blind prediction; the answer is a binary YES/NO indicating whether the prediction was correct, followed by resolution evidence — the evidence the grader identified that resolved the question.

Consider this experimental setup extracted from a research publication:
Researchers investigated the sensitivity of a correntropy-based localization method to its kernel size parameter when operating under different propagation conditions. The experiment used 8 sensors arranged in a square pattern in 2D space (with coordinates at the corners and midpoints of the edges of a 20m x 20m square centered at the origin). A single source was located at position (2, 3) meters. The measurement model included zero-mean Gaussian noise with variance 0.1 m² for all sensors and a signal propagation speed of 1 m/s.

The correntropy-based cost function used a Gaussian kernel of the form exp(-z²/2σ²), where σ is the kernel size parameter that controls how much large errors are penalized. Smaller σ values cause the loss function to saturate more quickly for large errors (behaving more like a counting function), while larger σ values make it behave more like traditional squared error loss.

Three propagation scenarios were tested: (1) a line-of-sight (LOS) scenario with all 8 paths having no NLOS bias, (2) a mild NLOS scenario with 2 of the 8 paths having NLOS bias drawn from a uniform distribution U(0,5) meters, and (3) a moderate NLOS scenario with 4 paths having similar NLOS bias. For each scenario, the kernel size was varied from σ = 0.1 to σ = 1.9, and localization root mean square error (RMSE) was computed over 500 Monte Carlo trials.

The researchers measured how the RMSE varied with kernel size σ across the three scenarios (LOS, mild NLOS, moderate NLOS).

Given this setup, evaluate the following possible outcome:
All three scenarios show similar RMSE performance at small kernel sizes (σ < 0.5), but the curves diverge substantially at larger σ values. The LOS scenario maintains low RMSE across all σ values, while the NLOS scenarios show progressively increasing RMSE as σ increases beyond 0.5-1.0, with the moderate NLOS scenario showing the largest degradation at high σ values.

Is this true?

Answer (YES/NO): NO